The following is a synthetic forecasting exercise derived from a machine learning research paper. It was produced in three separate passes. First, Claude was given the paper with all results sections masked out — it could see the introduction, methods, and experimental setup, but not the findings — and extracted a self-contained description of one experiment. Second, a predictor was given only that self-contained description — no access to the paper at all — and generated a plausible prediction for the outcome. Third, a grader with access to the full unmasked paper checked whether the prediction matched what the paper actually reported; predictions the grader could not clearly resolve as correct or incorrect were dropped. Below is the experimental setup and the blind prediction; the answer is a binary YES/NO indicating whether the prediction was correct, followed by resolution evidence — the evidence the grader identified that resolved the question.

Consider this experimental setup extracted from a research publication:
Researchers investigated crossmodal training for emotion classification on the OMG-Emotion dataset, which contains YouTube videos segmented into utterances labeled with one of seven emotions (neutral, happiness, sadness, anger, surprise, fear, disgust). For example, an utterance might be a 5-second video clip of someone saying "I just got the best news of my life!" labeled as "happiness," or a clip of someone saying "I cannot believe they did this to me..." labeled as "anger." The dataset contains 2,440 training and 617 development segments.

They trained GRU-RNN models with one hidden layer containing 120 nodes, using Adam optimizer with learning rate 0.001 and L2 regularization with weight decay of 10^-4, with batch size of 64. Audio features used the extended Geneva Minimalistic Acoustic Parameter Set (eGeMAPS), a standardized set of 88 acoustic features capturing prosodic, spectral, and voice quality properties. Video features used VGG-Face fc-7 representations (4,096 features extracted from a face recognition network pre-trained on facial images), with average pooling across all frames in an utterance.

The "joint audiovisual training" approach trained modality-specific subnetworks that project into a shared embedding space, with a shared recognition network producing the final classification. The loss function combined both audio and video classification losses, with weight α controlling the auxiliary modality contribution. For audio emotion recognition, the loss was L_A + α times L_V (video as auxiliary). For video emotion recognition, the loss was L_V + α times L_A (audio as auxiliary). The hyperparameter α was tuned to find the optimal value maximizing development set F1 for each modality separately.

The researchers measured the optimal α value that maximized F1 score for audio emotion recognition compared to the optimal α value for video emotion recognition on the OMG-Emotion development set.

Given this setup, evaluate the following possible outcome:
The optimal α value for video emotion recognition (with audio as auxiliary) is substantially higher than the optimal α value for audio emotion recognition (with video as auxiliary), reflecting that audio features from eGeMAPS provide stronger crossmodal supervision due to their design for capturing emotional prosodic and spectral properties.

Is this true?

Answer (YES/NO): NO